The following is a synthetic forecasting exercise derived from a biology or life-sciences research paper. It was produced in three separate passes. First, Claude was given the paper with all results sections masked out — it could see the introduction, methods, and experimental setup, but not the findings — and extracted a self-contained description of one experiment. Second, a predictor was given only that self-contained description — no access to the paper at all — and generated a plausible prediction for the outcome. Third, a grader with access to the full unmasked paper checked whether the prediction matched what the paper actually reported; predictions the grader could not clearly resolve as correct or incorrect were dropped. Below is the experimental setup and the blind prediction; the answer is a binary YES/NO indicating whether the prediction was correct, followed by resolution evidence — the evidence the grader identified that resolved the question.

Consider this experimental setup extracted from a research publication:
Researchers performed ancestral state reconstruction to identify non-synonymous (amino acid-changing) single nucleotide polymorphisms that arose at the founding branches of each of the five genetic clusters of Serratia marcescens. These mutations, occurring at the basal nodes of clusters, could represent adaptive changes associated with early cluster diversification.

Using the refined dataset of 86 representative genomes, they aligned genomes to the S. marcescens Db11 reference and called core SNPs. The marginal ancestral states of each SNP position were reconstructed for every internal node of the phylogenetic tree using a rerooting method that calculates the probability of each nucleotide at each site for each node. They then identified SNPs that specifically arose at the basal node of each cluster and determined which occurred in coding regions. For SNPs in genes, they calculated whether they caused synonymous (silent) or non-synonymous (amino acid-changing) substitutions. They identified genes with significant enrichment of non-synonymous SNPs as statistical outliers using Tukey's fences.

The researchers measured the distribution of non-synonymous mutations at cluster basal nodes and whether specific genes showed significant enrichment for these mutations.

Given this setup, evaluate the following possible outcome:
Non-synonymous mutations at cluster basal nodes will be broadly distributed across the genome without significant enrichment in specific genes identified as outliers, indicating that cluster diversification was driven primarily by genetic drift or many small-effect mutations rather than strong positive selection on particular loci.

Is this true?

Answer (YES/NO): NO